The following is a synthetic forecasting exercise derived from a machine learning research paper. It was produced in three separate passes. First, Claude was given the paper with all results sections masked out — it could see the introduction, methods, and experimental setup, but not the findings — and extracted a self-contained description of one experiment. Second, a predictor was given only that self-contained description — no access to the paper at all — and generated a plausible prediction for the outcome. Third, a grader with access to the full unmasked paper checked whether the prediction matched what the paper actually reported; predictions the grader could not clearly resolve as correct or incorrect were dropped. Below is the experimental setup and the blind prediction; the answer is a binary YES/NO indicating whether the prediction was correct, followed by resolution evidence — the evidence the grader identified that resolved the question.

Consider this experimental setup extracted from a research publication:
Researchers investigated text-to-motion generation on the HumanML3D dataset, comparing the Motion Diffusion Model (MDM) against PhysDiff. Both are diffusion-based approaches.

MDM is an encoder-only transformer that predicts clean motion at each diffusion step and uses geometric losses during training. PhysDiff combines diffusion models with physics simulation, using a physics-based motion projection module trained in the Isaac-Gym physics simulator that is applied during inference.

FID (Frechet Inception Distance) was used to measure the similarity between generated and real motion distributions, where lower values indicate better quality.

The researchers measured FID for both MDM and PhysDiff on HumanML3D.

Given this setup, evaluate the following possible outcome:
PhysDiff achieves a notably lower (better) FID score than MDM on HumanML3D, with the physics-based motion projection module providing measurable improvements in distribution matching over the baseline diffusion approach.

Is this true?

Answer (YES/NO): YES